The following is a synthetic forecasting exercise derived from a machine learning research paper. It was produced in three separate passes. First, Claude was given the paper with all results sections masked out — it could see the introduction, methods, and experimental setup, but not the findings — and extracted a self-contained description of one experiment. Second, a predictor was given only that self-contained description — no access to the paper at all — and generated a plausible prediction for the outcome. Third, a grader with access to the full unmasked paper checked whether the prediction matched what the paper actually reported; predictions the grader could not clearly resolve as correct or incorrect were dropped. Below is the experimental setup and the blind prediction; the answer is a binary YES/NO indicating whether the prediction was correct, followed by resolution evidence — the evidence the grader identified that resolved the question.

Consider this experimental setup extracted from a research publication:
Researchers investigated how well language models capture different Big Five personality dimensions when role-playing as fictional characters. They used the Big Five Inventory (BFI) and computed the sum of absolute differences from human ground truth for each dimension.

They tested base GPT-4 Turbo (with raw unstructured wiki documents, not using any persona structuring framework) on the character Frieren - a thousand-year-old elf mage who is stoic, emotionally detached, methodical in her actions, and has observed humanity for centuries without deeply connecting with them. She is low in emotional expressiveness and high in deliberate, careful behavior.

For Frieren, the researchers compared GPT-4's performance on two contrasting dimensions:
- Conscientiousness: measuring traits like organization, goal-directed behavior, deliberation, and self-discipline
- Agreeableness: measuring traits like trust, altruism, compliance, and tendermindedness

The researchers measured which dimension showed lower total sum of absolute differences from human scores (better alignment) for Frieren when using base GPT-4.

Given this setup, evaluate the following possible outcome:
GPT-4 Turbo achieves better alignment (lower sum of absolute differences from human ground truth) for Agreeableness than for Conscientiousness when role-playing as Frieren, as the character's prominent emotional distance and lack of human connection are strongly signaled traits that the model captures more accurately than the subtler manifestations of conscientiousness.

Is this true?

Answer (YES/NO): YES